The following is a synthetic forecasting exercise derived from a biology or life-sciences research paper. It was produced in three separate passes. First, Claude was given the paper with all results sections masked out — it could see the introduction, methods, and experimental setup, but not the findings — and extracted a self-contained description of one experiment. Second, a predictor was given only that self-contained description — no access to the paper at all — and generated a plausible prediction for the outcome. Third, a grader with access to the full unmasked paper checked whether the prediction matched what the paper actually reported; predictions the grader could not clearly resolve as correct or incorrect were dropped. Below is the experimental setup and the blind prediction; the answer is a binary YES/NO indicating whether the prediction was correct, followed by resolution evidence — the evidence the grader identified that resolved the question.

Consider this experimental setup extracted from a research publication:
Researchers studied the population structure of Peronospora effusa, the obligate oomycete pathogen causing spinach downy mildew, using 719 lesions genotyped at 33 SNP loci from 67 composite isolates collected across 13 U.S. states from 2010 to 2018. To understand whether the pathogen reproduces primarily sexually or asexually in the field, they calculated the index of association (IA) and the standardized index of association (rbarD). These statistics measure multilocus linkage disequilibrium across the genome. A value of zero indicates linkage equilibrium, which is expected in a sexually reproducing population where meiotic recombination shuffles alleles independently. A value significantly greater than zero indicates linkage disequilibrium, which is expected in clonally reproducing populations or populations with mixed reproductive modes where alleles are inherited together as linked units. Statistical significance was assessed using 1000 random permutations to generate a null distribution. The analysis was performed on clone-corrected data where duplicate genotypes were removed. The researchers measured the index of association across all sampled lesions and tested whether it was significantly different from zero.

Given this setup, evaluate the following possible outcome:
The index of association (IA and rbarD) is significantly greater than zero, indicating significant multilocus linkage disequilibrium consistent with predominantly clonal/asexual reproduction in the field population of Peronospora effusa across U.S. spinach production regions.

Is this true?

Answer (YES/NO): YES